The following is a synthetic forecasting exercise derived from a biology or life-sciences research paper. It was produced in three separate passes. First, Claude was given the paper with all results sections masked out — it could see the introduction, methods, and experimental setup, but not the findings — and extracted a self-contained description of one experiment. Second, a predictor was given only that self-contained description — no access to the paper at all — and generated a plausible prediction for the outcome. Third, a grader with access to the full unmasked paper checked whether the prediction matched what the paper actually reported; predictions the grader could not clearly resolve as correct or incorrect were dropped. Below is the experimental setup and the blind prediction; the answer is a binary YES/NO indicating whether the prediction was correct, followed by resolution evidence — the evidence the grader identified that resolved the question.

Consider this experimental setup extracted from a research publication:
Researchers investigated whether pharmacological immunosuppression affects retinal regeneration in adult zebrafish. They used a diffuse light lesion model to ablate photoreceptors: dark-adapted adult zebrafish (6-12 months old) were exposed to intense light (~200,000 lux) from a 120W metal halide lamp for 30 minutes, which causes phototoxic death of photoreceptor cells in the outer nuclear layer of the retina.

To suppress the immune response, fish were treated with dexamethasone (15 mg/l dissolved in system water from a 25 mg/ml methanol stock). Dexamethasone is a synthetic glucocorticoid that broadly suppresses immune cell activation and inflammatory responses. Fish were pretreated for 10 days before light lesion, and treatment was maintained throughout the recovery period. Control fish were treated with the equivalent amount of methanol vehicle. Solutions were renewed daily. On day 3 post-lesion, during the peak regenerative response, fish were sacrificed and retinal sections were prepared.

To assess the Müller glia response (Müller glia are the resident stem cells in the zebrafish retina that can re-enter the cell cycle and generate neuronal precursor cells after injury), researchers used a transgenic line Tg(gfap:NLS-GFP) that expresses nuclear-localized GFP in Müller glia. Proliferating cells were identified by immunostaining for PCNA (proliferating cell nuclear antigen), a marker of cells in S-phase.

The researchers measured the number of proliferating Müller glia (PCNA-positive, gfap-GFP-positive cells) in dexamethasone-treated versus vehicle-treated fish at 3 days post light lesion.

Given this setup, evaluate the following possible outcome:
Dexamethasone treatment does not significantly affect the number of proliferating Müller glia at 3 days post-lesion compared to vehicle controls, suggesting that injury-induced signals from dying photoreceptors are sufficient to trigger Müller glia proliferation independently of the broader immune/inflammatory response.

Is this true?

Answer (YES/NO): NO